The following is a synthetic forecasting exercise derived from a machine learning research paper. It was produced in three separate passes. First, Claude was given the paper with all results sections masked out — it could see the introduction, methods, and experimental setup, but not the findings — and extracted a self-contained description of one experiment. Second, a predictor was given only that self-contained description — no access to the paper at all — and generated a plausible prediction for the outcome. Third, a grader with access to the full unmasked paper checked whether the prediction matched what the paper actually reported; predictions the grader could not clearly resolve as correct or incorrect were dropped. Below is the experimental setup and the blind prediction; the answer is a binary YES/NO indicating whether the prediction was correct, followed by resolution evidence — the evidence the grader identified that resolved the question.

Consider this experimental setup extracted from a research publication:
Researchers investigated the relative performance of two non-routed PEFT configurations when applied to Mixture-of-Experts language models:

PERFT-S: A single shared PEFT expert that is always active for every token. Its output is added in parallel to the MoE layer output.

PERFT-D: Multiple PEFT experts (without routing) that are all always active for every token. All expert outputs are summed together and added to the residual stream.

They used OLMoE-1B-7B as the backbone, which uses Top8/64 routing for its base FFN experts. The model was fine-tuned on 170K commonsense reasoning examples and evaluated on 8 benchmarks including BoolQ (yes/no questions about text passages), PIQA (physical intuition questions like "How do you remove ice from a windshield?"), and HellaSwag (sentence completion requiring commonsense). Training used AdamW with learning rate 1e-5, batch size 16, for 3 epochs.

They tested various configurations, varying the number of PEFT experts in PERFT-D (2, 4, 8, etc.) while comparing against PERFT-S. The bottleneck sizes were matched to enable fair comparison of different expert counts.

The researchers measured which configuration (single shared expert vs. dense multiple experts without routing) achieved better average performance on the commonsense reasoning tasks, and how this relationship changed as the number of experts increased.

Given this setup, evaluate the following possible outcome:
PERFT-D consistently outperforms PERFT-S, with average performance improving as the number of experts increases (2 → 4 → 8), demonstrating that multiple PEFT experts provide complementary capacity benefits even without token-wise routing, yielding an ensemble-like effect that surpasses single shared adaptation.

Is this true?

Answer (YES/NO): NO